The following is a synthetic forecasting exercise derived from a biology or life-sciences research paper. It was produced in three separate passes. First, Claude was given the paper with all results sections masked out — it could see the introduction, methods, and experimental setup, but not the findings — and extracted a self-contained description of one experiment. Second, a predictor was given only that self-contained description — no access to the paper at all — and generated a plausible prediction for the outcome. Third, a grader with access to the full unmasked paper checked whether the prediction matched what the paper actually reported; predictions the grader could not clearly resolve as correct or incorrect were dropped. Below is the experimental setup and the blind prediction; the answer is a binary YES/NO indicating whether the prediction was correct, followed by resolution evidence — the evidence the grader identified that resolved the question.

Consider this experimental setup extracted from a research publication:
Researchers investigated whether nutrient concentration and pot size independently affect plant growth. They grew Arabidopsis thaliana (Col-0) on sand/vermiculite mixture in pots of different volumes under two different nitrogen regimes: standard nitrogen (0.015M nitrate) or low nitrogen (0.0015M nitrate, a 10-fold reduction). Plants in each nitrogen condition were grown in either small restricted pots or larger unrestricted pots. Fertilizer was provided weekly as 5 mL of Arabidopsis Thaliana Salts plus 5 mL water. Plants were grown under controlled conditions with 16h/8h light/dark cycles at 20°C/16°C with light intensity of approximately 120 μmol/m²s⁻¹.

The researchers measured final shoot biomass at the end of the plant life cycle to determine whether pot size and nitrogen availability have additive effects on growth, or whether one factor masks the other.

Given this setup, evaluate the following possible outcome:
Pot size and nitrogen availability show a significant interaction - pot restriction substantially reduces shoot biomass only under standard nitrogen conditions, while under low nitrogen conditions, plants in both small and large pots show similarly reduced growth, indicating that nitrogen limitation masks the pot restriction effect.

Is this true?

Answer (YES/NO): NO